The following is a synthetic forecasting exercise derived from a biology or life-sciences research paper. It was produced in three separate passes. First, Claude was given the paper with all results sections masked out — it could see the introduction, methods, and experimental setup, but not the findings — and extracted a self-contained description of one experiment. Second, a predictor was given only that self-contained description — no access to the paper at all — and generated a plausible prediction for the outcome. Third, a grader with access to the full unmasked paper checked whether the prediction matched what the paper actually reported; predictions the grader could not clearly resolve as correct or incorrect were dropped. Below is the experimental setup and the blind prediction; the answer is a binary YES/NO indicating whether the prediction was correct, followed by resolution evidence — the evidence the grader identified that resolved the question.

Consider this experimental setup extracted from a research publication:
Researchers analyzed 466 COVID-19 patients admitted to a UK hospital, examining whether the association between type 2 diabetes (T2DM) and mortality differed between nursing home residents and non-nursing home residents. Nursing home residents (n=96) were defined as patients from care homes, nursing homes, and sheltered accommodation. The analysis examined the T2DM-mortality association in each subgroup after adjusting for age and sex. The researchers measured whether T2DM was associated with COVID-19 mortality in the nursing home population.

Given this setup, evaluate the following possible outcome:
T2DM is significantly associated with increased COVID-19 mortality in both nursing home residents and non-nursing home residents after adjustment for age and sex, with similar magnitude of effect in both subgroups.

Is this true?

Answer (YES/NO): NO